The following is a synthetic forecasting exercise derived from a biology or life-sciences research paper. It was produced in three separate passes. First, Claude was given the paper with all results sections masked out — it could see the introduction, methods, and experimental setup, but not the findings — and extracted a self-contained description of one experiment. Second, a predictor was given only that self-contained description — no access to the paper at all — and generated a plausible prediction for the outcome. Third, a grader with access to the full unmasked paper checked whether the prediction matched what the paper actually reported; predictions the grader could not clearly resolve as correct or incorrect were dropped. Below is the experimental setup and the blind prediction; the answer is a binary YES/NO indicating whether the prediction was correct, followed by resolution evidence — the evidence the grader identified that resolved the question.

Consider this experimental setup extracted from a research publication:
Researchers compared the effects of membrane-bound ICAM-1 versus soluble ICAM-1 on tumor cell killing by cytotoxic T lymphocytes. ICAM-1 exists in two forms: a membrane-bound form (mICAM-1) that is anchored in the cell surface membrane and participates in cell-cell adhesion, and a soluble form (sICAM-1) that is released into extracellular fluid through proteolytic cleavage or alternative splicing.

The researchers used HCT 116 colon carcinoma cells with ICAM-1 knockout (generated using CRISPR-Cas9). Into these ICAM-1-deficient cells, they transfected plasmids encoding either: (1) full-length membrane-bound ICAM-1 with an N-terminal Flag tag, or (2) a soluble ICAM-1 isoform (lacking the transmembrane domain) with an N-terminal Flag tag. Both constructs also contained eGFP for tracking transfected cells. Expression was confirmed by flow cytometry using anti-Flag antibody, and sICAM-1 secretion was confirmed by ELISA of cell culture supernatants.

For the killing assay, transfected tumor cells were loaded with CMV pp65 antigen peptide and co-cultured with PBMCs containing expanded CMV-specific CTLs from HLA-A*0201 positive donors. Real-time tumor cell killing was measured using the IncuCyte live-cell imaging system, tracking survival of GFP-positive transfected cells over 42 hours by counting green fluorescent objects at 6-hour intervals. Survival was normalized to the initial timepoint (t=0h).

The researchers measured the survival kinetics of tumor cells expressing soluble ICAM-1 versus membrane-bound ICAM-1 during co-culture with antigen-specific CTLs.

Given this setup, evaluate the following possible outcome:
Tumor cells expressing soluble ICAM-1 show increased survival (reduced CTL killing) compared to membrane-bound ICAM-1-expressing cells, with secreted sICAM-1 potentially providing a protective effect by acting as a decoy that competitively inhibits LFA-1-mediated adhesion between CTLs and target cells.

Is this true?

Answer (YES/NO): YES